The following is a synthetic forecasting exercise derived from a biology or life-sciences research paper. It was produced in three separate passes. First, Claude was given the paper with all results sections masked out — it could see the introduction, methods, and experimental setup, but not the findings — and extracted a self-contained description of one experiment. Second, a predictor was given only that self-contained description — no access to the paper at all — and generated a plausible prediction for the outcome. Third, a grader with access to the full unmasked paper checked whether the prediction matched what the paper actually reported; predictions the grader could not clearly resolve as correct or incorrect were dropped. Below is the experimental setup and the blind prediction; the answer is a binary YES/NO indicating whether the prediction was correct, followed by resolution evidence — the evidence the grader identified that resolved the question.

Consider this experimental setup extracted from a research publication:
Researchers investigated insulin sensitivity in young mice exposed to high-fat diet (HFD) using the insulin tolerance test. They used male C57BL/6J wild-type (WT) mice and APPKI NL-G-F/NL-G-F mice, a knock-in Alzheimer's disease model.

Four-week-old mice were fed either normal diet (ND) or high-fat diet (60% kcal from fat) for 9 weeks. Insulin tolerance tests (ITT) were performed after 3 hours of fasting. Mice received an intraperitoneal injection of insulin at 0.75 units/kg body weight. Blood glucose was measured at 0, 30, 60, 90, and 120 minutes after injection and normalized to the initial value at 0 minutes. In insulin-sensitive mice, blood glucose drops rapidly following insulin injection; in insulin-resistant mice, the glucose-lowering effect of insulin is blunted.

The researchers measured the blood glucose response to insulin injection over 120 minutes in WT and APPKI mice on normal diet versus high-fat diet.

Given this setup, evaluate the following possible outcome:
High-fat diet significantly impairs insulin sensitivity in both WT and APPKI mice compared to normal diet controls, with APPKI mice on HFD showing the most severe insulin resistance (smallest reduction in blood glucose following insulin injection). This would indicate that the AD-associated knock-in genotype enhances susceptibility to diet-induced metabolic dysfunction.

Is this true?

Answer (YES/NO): NO